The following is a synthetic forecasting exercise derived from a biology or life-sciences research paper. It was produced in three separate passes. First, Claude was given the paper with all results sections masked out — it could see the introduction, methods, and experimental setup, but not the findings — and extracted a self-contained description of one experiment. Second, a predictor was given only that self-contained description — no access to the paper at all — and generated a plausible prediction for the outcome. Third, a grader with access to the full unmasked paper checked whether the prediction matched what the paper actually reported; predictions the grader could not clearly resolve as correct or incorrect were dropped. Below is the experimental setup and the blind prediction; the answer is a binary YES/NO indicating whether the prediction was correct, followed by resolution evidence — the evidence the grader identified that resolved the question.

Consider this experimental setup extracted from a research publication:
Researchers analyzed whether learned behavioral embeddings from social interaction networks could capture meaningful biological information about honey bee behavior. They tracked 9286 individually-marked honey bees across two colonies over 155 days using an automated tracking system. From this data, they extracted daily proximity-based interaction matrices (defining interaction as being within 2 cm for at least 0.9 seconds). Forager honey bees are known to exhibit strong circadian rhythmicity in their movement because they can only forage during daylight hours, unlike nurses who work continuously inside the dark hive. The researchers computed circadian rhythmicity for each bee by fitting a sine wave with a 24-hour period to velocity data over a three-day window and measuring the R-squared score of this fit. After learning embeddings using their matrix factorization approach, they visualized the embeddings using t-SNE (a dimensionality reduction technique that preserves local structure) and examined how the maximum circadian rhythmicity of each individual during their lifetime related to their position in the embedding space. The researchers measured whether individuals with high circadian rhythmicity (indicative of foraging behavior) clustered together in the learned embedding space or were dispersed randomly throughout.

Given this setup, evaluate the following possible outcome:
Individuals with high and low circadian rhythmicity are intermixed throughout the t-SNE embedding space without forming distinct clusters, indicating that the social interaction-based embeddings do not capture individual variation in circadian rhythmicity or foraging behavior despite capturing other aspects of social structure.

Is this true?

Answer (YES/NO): NO